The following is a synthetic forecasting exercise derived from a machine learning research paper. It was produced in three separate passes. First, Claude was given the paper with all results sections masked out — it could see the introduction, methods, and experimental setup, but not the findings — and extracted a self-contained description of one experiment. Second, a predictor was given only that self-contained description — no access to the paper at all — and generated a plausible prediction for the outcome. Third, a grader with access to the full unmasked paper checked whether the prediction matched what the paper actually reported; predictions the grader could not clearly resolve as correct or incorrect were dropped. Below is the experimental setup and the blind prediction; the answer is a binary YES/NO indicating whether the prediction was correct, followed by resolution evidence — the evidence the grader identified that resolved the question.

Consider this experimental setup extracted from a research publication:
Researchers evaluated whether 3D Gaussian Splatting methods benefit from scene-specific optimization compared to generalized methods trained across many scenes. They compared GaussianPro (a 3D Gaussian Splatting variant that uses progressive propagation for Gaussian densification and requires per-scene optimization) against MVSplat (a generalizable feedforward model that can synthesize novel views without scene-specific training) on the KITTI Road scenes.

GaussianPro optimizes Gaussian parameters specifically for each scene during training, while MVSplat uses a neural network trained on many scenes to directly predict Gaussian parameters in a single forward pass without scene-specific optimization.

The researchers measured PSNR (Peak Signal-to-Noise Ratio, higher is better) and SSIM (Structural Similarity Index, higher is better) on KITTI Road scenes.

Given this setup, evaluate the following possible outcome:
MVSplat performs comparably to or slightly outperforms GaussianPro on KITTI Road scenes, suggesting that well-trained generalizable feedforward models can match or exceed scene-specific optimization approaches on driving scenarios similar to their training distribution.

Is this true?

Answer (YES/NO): NO